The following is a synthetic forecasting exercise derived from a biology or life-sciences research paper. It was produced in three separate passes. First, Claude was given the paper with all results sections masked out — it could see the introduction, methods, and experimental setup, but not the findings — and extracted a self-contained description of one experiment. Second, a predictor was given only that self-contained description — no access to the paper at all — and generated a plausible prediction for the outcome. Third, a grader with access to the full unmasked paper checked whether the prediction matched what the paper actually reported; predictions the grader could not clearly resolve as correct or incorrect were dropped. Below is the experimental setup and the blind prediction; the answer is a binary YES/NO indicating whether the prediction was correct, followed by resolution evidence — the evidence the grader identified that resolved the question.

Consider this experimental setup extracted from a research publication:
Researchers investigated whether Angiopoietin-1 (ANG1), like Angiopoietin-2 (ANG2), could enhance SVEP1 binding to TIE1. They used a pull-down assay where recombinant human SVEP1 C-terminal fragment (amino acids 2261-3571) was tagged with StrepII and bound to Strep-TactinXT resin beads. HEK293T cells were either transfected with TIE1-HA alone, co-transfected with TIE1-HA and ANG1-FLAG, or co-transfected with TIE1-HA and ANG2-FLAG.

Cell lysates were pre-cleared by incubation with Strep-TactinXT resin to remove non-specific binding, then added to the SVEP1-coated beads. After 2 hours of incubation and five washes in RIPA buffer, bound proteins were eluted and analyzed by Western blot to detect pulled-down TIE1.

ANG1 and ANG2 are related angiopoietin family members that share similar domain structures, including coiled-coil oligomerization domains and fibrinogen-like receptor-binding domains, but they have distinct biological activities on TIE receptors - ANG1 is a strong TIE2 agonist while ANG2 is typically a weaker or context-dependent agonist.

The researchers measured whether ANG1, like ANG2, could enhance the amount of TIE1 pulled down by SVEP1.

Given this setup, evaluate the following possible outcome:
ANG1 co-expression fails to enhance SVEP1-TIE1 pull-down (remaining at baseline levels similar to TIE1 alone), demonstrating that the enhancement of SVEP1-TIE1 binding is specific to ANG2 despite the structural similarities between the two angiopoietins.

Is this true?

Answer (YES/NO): NO